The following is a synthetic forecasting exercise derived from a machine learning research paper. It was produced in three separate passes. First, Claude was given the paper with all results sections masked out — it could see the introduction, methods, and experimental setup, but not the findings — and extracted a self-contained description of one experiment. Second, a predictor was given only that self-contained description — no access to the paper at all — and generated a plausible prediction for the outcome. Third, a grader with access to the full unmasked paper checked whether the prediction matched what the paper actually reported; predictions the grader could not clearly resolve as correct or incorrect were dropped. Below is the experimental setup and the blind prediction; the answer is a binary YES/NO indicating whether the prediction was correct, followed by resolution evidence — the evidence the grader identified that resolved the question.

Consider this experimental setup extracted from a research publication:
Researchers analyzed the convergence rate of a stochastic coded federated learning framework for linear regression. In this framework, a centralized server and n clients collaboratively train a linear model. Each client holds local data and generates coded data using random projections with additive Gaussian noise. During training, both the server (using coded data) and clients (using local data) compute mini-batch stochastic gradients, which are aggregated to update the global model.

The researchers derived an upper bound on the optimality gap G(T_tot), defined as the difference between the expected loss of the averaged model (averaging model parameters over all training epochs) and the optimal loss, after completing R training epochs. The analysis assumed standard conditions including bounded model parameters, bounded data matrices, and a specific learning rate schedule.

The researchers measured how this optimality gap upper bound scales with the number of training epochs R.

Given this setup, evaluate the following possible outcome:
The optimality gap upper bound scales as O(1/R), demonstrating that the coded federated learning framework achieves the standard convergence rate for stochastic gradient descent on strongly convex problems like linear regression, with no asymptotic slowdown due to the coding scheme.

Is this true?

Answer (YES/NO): NO